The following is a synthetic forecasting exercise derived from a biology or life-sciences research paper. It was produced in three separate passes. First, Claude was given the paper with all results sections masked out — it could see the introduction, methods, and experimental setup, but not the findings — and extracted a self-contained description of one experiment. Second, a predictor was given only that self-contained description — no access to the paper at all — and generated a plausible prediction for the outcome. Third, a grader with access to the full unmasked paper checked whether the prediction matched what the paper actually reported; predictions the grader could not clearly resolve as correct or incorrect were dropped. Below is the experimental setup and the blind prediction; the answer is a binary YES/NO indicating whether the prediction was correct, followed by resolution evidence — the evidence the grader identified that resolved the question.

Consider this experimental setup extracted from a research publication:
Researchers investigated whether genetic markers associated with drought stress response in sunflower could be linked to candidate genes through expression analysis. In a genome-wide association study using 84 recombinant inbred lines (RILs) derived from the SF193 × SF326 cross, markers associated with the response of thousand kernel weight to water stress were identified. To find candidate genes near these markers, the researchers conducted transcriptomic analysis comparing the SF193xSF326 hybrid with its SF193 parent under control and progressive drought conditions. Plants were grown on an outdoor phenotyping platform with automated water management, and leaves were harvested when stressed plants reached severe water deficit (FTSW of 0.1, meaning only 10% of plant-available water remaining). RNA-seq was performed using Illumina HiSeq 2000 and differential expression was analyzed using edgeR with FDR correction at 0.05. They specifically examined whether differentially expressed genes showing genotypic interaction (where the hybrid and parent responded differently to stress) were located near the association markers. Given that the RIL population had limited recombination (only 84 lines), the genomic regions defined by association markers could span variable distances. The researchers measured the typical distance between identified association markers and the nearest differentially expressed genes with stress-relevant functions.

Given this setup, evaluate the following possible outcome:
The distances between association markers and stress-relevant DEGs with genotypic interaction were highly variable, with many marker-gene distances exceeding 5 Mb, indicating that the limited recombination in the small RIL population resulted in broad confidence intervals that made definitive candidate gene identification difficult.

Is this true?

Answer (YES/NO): NO